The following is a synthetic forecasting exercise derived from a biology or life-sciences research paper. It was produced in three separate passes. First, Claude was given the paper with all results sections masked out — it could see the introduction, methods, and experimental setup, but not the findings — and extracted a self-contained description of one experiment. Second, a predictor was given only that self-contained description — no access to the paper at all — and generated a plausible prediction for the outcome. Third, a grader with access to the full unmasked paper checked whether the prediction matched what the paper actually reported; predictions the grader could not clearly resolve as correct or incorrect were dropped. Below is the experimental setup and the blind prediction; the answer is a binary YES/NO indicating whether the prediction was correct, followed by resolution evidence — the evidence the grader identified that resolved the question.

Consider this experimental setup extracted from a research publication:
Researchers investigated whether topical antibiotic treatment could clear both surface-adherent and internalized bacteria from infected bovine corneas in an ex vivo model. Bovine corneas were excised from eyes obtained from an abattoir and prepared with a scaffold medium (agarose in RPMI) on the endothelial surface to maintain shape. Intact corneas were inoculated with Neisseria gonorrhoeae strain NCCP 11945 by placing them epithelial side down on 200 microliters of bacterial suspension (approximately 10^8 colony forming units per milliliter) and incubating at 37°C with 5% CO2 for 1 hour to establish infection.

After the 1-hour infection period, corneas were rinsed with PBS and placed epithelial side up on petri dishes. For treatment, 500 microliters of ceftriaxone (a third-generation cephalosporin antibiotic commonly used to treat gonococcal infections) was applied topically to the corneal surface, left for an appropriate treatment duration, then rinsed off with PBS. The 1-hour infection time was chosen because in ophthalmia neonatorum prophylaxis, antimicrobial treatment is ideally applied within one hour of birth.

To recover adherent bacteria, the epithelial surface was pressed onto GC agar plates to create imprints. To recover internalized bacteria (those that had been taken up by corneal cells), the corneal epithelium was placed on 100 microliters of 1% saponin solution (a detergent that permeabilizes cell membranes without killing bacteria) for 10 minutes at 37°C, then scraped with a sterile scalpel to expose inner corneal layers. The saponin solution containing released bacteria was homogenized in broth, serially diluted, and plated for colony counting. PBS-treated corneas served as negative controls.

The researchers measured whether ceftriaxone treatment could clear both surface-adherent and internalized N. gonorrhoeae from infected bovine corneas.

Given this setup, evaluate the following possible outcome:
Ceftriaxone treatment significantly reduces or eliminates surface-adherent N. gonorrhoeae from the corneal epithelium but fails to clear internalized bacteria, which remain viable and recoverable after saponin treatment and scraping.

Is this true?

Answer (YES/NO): NO